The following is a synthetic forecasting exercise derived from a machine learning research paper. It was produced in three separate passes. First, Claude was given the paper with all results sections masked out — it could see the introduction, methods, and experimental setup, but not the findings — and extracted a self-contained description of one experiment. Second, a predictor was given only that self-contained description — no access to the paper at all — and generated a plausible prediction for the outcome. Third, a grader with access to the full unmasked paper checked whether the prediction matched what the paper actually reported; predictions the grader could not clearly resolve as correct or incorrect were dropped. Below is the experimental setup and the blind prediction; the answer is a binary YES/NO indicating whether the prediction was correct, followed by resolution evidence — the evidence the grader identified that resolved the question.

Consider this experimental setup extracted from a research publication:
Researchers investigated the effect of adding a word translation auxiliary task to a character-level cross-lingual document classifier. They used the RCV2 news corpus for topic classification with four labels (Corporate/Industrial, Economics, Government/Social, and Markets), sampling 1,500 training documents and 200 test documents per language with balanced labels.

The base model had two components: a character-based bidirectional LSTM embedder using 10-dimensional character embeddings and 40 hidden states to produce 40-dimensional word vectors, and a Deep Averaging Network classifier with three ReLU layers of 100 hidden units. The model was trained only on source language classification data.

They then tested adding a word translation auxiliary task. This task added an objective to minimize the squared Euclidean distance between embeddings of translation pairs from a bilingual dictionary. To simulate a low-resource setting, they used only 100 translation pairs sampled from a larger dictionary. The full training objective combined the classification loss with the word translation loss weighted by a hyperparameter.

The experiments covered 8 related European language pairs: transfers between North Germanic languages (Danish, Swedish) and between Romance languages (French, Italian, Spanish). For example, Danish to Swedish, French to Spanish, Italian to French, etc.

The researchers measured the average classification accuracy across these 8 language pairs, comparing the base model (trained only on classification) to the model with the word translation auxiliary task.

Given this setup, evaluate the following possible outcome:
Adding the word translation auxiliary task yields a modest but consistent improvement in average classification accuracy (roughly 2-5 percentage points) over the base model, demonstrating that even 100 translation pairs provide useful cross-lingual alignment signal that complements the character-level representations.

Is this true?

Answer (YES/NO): NO